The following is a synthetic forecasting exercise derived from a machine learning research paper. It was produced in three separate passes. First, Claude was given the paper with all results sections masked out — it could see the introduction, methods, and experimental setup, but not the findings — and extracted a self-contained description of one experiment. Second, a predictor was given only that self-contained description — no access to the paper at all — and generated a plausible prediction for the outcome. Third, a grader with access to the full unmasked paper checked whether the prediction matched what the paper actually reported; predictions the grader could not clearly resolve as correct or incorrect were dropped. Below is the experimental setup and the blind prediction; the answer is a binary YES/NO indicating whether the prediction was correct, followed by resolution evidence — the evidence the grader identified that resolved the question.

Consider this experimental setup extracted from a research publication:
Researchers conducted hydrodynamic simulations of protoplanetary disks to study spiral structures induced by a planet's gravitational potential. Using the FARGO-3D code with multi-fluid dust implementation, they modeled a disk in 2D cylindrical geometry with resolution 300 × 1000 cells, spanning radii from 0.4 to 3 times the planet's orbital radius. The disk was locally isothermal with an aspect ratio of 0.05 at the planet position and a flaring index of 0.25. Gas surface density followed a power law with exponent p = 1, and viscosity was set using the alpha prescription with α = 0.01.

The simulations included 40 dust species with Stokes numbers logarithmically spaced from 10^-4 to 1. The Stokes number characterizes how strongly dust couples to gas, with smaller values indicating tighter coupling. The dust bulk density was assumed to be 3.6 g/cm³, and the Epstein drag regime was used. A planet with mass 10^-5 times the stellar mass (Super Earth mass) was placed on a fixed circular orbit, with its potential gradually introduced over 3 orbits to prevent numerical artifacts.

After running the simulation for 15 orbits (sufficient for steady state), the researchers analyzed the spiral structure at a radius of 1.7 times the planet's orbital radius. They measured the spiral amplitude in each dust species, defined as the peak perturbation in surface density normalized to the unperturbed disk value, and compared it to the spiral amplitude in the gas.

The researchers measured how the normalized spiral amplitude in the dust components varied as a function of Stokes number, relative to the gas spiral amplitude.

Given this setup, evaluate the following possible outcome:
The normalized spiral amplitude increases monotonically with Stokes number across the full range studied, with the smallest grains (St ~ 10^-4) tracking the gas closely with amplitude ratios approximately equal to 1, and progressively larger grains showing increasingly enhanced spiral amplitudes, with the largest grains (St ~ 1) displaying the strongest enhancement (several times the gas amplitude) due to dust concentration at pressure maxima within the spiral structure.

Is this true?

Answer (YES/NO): NO